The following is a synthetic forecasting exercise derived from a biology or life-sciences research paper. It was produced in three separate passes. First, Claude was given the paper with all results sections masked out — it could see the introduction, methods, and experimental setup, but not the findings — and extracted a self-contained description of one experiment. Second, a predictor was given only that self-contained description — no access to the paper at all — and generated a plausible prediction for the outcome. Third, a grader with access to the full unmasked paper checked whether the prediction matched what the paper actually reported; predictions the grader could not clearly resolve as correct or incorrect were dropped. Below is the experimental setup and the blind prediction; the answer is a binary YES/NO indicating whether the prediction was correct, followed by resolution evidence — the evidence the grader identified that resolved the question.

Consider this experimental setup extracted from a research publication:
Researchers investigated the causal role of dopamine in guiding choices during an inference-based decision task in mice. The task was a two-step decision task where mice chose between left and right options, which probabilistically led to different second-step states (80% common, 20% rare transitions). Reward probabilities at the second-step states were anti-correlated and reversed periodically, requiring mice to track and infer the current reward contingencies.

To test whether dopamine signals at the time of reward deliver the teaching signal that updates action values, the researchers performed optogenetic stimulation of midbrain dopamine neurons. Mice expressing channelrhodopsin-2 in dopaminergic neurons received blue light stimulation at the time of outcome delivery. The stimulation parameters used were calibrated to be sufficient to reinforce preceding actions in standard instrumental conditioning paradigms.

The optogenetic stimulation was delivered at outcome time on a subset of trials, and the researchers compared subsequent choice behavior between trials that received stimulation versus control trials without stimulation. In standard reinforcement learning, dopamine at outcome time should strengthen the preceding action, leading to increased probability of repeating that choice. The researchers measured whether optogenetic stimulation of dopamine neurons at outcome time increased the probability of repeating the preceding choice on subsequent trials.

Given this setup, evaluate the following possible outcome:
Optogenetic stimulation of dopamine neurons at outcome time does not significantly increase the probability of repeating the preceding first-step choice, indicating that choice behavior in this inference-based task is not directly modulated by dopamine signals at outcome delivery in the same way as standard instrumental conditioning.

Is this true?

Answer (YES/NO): YES